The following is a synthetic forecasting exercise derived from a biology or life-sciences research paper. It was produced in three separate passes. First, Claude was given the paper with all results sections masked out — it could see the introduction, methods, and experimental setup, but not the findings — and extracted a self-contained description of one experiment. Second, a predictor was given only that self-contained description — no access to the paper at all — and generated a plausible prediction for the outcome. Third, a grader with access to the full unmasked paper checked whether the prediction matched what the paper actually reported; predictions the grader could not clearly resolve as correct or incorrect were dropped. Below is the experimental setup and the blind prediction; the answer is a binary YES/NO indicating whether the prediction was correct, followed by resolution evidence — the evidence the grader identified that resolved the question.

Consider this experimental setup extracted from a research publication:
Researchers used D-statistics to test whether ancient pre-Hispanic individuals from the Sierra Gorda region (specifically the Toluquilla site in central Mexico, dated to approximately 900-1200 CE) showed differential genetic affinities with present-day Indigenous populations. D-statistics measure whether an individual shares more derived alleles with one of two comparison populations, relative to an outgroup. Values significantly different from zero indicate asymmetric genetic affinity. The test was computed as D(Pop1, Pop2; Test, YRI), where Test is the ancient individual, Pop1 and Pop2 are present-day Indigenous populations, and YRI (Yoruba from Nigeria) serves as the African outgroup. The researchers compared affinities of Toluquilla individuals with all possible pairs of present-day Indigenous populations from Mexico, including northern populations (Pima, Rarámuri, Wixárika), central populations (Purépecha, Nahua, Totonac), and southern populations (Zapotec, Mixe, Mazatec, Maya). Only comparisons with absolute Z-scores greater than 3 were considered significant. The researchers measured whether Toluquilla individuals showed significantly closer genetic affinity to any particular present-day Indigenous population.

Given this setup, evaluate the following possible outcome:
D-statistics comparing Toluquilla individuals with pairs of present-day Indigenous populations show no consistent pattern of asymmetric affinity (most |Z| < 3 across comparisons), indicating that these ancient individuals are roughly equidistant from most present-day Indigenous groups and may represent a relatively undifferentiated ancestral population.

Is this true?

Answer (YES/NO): YES